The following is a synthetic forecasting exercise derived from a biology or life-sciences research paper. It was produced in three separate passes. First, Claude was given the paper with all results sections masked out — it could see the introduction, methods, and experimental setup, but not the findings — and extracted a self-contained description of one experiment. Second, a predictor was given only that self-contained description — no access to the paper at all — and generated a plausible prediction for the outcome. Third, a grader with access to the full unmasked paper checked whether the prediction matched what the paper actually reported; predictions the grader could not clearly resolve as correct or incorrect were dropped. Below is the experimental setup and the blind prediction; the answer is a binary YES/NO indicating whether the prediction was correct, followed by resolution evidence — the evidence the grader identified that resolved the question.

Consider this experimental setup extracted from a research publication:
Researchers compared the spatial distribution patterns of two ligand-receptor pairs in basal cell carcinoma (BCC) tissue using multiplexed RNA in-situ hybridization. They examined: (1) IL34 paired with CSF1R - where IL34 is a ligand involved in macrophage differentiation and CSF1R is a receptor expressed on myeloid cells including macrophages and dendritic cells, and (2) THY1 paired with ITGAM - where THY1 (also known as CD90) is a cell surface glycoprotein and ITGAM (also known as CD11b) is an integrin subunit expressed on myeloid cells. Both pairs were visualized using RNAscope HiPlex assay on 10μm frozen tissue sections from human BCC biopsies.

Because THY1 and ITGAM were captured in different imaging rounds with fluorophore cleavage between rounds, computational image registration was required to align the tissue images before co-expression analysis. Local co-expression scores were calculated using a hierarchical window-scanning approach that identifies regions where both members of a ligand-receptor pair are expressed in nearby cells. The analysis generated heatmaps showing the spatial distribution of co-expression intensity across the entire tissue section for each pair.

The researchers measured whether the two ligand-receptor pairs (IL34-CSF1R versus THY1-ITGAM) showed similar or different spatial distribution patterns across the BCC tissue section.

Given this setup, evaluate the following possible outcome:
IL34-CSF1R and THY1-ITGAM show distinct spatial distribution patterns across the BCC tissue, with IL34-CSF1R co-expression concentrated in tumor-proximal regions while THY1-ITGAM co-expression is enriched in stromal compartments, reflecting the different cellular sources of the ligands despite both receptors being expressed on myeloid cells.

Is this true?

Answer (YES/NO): YES